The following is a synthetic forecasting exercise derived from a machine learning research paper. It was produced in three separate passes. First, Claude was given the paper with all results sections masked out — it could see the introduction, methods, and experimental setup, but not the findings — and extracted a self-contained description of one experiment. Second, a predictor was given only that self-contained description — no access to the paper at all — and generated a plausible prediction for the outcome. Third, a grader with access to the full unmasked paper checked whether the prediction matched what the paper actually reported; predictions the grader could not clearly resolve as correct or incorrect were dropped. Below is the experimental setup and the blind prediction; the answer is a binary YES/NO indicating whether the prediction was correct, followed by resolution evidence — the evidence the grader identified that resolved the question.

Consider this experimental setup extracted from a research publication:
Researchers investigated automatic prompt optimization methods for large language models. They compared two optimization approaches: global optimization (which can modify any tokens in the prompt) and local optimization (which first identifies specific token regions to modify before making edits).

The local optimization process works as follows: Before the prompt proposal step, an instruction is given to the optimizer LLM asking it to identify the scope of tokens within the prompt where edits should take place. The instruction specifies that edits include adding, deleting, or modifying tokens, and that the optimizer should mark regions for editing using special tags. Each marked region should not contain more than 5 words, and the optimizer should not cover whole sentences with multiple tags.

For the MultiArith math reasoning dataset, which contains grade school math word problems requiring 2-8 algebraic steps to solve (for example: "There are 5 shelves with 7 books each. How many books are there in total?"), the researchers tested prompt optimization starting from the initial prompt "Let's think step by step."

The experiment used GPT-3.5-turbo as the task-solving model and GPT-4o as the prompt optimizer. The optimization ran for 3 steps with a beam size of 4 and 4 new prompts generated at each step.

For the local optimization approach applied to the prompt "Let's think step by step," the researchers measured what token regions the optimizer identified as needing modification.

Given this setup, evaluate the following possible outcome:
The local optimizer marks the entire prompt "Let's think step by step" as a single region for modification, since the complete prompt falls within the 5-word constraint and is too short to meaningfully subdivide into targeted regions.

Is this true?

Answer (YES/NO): NO